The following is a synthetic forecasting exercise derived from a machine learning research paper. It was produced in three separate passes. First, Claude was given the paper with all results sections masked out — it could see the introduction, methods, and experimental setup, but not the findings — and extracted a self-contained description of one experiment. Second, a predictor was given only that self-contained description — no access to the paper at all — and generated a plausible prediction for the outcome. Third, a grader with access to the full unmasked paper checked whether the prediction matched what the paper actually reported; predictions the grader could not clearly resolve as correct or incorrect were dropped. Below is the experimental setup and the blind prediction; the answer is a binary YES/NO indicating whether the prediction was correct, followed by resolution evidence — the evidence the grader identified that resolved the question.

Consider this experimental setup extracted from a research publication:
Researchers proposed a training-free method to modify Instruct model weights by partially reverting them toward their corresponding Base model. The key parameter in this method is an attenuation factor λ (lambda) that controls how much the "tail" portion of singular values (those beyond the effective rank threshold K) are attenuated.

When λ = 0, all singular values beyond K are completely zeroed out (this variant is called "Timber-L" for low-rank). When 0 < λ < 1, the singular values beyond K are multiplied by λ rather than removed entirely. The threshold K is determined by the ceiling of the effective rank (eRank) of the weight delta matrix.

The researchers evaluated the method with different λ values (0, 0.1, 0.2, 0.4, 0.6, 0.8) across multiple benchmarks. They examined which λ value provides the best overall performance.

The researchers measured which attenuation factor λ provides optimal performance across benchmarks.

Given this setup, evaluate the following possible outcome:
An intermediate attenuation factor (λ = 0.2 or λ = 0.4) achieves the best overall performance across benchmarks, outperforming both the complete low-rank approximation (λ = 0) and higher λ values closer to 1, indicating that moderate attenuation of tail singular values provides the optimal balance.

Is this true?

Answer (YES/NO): YES